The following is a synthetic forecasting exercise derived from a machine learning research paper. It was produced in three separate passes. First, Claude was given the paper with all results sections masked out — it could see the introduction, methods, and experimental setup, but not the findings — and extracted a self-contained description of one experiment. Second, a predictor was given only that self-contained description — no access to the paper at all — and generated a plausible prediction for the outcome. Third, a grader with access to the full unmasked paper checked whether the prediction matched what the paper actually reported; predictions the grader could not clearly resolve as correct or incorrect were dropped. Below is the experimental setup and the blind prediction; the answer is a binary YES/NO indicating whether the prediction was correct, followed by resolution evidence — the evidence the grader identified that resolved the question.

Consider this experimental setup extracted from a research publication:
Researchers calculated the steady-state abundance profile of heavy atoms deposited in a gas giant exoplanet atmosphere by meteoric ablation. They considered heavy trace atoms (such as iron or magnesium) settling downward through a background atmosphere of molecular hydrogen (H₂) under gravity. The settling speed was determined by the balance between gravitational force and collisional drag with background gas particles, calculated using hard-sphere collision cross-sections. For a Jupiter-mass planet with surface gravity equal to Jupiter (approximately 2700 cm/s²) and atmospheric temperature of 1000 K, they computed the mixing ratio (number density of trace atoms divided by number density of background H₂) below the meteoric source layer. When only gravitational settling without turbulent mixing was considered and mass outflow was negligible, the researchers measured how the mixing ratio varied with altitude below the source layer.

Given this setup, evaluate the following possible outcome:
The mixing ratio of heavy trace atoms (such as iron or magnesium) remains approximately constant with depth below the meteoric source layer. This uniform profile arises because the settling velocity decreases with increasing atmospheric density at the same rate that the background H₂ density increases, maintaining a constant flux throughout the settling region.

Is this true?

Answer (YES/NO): YES